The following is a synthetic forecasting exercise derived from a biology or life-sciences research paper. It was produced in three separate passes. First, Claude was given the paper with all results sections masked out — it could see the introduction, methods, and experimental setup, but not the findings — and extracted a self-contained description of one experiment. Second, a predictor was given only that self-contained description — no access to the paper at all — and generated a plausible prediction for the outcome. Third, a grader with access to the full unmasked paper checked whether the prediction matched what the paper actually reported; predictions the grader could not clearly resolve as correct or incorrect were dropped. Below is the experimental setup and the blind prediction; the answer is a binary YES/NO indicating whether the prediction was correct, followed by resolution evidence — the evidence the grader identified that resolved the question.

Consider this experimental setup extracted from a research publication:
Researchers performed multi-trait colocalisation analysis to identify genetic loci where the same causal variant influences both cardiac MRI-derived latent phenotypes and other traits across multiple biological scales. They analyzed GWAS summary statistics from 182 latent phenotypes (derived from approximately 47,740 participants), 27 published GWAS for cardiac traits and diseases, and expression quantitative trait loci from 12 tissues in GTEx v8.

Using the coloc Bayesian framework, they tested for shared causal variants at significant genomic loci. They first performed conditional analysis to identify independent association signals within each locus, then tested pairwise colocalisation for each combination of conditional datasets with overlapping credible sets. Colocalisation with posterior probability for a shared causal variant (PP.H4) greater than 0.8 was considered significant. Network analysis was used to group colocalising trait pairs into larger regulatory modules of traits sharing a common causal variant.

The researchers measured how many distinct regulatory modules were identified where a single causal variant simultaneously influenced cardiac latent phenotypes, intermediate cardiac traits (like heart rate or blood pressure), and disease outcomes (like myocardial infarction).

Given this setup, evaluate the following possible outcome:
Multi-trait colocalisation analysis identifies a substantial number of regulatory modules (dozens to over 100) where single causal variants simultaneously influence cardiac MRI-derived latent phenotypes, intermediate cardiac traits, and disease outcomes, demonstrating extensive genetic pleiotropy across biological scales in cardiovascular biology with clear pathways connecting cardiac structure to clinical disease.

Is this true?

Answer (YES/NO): NO